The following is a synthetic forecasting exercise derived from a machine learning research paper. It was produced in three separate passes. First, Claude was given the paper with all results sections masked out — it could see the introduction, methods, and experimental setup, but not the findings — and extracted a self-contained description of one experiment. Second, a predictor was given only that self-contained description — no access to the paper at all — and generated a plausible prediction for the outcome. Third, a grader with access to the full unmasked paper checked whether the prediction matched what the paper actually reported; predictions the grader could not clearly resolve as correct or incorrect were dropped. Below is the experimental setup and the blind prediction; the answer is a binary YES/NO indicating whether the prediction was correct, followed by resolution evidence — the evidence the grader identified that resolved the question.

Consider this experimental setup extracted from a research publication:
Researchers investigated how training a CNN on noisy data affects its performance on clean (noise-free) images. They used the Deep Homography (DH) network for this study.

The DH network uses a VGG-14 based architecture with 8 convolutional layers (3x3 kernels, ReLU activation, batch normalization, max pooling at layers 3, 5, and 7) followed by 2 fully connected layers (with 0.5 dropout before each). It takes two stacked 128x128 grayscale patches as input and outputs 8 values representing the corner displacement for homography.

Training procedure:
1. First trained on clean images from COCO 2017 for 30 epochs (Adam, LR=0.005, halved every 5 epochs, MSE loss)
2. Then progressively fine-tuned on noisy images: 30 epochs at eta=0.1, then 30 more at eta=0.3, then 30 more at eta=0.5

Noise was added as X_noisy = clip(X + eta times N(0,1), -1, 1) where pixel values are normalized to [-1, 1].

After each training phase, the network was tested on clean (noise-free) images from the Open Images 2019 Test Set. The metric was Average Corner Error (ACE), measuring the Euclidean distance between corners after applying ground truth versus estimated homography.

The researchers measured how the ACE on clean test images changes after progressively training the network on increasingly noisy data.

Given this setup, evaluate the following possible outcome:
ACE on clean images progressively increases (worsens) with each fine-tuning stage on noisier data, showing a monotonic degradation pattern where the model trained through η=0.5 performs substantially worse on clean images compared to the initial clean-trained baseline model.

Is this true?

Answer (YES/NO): NO